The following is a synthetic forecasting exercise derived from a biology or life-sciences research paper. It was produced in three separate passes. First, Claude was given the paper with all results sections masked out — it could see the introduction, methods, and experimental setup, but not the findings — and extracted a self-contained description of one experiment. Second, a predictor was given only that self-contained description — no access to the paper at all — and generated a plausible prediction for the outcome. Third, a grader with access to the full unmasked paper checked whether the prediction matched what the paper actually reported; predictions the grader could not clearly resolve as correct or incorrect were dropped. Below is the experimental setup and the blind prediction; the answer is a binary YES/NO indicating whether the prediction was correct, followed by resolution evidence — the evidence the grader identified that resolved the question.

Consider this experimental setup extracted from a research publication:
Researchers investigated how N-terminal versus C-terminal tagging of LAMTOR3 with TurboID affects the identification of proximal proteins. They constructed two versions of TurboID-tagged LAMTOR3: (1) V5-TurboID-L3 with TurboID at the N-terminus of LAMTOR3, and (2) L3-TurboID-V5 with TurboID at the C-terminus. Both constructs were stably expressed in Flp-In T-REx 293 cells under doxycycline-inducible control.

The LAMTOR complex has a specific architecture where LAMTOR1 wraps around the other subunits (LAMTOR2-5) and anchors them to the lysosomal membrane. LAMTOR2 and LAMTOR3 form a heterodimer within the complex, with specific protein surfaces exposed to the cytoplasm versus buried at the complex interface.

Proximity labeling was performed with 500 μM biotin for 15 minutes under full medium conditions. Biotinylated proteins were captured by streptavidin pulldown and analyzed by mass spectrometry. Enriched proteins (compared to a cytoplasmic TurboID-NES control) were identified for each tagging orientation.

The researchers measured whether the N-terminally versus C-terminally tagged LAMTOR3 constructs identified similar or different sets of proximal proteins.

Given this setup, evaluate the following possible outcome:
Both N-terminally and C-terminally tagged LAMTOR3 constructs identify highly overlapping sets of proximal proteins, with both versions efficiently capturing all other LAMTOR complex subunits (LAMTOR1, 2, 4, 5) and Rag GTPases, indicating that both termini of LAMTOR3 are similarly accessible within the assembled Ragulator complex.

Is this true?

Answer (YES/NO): YES